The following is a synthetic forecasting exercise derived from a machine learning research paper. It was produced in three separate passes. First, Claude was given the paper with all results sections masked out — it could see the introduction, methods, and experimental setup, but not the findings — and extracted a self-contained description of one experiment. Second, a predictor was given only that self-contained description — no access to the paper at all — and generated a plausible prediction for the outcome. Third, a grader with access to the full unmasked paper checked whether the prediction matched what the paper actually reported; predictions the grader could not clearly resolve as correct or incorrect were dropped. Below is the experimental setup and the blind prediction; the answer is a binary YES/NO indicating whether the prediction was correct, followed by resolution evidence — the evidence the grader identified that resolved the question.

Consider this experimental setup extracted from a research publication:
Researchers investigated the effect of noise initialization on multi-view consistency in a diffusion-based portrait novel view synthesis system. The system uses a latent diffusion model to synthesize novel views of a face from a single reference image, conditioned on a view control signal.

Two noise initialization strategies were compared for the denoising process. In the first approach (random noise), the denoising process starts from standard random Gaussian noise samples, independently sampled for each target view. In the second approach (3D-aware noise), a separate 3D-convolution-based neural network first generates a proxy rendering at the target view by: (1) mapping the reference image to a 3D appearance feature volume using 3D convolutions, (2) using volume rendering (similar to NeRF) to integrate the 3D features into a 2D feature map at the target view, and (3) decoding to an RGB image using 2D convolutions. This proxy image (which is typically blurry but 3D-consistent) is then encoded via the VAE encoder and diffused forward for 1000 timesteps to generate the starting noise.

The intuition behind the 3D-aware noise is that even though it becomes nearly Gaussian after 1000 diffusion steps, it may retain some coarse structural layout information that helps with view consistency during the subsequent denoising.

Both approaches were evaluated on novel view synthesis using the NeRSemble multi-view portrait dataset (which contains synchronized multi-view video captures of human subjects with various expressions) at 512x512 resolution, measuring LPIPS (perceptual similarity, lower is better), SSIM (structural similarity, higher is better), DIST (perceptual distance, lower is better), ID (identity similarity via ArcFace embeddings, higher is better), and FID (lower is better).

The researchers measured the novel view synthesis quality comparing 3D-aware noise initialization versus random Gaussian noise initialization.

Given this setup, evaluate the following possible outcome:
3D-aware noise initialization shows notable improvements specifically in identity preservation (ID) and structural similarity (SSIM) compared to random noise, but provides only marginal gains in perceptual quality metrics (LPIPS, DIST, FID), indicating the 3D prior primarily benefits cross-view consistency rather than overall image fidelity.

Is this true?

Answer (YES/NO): NO